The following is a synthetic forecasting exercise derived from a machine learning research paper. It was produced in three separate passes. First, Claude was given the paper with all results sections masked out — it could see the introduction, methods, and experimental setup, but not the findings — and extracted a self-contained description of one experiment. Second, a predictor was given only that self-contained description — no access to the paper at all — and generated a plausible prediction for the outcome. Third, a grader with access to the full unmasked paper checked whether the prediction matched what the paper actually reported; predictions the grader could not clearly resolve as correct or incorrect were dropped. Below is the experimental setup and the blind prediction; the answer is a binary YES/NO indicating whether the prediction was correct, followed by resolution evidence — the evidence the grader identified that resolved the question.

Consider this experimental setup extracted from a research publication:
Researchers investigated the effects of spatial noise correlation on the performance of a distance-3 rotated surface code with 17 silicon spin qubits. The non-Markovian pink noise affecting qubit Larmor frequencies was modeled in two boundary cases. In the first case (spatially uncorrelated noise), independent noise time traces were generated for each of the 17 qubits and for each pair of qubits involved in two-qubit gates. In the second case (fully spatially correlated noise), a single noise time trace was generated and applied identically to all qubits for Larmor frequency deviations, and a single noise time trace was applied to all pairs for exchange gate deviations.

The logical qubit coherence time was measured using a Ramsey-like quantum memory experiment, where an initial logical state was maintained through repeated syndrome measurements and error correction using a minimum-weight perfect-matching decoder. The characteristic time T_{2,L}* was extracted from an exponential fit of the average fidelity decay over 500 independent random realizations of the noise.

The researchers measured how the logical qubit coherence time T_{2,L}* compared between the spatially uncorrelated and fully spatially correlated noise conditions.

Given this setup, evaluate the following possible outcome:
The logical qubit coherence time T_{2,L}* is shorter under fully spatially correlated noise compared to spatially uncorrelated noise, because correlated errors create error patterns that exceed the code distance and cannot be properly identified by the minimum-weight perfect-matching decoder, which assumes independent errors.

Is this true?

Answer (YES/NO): NO